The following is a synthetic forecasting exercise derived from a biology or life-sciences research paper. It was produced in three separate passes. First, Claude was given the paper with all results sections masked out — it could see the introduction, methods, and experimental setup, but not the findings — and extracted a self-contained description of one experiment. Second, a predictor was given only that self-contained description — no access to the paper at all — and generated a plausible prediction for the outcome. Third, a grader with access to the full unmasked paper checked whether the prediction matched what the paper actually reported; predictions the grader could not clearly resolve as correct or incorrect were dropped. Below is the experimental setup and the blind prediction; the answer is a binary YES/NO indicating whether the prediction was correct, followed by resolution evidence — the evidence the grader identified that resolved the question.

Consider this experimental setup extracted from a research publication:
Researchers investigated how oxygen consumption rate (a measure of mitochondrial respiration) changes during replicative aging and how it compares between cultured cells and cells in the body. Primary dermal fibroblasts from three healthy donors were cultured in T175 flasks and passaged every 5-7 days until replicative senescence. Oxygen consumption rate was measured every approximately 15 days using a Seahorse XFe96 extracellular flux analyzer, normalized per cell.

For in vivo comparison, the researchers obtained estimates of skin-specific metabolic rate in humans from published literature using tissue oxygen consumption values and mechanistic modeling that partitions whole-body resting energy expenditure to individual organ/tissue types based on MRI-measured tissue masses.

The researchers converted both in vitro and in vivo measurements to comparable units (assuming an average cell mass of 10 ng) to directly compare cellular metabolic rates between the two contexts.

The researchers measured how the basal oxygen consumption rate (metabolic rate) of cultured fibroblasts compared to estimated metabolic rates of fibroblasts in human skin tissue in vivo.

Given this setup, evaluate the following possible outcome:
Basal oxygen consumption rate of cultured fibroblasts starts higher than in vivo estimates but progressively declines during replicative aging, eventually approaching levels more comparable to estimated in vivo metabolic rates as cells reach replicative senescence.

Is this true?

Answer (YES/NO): NO